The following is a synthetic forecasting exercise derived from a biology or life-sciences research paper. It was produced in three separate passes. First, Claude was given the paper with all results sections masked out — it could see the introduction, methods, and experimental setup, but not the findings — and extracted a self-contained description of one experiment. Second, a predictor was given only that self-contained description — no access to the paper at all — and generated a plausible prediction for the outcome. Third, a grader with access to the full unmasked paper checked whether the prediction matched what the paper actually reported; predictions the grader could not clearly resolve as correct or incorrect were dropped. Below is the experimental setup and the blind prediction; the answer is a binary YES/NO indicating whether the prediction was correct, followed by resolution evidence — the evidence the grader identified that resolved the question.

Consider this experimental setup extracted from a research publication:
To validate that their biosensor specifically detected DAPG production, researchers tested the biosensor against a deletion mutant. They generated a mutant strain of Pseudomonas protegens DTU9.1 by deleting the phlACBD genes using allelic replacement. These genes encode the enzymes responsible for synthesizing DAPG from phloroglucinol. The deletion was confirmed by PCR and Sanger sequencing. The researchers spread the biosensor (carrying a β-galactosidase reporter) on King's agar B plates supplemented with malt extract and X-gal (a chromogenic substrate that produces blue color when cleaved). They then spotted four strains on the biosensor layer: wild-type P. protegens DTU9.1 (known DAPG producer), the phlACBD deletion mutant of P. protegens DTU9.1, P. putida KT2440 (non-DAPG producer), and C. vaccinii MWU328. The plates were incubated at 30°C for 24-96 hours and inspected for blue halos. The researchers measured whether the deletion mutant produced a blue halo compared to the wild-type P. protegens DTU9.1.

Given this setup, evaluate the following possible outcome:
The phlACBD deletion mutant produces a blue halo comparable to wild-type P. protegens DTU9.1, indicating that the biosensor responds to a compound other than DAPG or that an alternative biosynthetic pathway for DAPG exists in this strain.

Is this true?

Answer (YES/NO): NO